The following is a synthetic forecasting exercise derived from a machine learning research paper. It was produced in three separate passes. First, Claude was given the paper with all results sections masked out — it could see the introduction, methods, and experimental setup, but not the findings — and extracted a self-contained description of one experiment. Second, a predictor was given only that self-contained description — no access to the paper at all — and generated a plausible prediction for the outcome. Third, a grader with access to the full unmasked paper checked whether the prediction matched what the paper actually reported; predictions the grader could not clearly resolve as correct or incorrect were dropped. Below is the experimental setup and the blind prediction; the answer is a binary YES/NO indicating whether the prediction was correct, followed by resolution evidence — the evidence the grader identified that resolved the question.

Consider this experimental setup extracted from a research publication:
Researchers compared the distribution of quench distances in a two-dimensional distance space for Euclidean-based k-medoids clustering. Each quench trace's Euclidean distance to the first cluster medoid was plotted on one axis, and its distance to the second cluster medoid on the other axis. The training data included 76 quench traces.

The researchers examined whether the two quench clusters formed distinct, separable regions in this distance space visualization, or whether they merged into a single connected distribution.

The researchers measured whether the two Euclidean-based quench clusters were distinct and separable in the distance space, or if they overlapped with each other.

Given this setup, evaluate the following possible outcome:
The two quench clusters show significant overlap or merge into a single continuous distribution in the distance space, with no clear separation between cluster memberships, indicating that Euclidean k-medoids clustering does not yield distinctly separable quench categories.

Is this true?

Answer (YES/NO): YES